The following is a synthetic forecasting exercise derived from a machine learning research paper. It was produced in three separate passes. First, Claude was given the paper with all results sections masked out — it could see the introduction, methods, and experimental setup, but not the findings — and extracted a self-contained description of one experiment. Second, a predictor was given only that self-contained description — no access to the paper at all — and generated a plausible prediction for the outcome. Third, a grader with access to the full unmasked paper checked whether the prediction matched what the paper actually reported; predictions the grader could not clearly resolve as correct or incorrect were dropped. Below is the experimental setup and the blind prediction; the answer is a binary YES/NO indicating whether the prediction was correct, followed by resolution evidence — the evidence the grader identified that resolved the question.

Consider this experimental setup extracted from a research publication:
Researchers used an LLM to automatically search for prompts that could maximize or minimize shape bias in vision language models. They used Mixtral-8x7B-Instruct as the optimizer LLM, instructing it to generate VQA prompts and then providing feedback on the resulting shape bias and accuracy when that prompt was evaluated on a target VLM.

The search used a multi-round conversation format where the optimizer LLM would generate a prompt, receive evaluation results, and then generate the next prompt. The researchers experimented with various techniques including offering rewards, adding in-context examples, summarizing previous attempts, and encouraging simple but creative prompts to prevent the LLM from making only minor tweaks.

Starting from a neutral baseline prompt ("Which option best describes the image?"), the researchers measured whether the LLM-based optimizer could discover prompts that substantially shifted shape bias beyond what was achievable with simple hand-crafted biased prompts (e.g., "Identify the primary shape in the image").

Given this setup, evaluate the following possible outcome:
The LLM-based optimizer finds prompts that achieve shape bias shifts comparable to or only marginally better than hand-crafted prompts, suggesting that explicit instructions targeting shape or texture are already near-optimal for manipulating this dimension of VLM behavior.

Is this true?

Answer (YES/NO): NO